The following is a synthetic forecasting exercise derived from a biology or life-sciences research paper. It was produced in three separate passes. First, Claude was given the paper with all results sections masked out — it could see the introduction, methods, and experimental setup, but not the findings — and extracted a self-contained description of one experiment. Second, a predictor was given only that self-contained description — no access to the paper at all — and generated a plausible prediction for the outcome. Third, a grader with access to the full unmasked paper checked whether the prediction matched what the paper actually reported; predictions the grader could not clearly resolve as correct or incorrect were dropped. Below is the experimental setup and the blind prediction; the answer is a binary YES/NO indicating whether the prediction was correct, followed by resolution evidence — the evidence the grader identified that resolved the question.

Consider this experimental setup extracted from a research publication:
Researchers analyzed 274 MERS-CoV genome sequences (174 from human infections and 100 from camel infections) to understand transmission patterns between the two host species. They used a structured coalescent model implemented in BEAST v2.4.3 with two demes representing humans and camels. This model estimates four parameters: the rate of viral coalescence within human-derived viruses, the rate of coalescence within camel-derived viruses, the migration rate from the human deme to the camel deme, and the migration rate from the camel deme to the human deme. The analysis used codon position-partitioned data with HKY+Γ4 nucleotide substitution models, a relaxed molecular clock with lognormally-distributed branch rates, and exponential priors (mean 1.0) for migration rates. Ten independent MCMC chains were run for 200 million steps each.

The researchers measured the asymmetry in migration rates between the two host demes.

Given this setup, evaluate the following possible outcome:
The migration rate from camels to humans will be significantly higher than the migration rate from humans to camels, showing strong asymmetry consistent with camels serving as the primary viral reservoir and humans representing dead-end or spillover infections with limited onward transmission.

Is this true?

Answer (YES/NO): YES